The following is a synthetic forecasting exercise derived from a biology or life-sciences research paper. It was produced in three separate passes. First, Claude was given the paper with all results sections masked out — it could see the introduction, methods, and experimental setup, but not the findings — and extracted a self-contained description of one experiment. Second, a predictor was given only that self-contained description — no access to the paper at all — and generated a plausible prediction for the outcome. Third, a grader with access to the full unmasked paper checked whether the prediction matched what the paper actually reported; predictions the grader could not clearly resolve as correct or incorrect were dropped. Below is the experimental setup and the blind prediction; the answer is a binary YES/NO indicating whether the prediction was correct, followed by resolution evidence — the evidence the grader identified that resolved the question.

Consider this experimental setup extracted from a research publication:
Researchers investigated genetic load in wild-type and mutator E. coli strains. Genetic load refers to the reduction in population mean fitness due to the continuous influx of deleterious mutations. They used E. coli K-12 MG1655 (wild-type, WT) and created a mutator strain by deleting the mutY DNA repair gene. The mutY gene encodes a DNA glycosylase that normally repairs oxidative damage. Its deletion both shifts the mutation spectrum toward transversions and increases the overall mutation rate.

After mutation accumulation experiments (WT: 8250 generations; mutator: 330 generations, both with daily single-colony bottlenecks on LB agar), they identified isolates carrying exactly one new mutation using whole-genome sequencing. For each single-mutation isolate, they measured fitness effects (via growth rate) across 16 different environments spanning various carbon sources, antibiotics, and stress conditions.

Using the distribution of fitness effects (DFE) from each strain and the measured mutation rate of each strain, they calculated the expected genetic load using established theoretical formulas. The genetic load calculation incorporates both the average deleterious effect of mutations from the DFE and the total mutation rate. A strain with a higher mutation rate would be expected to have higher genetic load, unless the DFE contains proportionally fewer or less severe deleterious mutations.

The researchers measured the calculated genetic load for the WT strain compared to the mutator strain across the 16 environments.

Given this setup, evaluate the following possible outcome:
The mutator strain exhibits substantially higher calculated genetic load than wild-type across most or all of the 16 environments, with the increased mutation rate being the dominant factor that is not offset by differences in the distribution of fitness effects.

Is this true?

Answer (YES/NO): NO